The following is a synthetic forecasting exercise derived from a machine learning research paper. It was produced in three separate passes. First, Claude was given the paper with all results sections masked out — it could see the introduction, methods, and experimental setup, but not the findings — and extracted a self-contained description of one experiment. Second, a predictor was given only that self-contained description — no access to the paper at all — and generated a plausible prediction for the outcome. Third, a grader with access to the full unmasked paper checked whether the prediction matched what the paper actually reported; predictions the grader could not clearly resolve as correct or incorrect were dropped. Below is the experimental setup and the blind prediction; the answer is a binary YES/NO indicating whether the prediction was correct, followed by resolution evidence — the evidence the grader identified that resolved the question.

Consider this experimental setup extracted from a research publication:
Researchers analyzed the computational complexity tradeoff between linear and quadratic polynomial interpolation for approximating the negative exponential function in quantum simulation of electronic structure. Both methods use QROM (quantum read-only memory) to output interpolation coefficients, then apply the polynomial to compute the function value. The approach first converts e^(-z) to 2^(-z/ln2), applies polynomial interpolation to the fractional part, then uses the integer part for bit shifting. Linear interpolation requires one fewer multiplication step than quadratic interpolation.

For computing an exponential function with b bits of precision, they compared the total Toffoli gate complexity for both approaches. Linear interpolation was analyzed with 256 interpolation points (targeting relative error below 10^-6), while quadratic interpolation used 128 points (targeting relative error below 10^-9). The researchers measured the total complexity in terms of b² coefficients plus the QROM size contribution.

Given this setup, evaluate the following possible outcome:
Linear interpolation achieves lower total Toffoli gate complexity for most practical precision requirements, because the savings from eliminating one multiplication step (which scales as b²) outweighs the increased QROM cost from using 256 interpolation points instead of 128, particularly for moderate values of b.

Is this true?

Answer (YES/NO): YES